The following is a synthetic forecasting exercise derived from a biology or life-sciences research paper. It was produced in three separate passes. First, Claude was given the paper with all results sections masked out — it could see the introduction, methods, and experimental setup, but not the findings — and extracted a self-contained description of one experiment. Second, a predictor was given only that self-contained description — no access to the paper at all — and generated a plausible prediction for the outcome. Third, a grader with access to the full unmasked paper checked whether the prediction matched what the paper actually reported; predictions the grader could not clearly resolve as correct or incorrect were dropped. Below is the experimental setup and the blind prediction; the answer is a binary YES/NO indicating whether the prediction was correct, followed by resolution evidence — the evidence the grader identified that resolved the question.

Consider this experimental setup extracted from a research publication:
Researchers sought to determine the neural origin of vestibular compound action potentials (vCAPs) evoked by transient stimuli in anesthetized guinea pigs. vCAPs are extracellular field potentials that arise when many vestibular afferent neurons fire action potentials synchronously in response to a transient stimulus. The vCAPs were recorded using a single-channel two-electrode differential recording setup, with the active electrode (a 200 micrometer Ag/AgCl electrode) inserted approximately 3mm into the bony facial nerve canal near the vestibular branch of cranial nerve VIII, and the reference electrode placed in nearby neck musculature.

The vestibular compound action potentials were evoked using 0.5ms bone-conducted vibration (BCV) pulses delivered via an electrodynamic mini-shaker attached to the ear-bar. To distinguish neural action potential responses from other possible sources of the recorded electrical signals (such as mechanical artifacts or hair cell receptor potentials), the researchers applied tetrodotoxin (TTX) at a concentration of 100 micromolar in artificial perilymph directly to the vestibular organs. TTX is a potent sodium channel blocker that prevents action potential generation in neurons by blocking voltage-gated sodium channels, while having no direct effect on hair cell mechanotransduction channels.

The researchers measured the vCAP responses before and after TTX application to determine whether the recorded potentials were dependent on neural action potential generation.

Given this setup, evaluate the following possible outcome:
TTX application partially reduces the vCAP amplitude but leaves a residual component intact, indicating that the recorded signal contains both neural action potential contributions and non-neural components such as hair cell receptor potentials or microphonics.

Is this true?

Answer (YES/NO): NO